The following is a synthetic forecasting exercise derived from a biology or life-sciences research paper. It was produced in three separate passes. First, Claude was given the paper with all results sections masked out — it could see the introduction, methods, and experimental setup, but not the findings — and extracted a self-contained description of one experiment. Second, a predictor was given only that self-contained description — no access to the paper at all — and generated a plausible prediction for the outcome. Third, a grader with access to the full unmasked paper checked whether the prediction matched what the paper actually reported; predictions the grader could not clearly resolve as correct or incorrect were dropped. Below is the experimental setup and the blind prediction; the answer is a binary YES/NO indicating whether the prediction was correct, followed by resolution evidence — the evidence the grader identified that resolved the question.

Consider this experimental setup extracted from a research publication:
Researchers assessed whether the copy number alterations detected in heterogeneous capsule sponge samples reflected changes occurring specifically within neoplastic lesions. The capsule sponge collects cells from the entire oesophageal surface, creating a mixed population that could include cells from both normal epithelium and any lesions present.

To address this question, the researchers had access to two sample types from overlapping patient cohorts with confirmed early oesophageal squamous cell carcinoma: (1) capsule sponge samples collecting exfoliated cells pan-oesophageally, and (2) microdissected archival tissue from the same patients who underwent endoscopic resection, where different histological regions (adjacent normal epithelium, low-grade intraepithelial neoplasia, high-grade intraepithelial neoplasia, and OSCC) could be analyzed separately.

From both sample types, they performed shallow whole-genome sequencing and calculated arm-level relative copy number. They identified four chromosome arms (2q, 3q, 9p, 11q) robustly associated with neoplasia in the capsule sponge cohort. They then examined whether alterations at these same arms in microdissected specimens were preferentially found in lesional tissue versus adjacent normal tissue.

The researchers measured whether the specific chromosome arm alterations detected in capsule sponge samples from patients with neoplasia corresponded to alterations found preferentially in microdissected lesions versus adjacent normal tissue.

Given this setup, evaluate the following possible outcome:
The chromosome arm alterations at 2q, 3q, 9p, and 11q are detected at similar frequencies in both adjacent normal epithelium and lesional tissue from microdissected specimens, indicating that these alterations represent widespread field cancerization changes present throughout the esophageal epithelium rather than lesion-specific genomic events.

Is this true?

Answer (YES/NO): NO